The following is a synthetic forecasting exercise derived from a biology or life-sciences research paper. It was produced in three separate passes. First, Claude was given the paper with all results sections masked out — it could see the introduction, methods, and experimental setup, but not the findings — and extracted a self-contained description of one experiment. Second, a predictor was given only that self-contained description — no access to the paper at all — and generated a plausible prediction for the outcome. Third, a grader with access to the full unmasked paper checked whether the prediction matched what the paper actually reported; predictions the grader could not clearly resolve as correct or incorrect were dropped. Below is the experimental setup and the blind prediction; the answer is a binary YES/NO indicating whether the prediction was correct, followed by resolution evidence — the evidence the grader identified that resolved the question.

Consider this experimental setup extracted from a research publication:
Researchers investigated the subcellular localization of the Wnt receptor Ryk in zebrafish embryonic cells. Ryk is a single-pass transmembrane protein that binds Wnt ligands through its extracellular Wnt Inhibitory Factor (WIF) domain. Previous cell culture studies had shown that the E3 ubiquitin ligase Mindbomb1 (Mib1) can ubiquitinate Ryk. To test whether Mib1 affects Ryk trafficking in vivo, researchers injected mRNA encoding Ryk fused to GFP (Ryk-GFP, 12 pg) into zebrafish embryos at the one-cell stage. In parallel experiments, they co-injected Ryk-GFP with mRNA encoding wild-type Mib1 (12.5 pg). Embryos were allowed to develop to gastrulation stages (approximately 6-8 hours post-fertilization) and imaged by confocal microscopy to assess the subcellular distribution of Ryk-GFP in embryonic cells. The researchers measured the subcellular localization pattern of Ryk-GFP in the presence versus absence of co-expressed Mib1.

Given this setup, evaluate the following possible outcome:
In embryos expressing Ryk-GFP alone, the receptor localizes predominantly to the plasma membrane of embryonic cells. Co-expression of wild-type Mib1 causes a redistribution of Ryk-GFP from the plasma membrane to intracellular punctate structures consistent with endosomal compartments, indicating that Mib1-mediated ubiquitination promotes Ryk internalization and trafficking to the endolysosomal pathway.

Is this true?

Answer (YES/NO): NO